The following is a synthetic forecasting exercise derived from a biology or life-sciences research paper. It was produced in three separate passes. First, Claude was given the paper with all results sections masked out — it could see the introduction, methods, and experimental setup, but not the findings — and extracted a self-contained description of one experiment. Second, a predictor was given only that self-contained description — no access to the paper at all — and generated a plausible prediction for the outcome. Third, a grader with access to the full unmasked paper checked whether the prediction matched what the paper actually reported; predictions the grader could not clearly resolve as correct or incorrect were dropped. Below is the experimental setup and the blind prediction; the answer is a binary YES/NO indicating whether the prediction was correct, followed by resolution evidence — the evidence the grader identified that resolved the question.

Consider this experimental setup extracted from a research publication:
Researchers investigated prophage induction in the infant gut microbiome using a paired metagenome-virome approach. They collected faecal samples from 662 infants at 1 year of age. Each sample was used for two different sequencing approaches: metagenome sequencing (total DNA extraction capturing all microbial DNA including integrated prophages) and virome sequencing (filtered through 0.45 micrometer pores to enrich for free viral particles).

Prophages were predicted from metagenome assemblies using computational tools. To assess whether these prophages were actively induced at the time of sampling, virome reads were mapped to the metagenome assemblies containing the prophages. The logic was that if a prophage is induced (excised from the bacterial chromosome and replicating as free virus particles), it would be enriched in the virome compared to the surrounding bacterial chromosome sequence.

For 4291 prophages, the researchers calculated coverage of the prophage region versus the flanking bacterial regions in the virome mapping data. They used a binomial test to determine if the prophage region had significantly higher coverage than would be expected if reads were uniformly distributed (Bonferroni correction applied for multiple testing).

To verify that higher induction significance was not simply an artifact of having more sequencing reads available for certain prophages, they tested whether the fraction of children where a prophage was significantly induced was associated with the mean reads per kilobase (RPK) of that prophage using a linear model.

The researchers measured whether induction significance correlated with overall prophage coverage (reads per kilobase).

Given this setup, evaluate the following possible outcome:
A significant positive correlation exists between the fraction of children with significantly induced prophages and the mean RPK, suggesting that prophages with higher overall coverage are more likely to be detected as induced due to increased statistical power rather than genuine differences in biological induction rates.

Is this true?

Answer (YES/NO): NO